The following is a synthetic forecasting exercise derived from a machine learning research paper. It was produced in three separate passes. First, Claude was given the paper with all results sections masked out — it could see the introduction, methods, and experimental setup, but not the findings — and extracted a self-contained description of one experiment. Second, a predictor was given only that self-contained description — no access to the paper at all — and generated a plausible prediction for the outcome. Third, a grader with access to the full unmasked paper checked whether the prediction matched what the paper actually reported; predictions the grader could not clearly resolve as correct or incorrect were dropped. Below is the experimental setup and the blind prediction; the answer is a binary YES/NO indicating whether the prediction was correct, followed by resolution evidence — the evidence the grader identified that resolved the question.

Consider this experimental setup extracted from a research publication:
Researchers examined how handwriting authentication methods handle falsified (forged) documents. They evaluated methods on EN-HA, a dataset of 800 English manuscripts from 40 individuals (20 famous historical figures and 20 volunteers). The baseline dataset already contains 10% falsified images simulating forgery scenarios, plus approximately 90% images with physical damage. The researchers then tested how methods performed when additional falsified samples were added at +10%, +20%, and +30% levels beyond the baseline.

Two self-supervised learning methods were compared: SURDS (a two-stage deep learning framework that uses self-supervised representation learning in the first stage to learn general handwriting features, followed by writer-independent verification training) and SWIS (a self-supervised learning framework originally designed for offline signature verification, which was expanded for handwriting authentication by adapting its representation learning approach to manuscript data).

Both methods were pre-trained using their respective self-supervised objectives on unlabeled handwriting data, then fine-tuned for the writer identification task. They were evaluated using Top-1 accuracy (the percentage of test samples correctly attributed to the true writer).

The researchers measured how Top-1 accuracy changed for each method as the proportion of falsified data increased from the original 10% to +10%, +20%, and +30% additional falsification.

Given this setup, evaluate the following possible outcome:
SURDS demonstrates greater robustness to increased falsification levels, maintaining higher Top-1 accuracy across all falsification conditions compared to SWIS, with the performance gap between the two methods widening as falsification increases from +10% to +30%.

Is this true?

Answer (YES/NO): YES